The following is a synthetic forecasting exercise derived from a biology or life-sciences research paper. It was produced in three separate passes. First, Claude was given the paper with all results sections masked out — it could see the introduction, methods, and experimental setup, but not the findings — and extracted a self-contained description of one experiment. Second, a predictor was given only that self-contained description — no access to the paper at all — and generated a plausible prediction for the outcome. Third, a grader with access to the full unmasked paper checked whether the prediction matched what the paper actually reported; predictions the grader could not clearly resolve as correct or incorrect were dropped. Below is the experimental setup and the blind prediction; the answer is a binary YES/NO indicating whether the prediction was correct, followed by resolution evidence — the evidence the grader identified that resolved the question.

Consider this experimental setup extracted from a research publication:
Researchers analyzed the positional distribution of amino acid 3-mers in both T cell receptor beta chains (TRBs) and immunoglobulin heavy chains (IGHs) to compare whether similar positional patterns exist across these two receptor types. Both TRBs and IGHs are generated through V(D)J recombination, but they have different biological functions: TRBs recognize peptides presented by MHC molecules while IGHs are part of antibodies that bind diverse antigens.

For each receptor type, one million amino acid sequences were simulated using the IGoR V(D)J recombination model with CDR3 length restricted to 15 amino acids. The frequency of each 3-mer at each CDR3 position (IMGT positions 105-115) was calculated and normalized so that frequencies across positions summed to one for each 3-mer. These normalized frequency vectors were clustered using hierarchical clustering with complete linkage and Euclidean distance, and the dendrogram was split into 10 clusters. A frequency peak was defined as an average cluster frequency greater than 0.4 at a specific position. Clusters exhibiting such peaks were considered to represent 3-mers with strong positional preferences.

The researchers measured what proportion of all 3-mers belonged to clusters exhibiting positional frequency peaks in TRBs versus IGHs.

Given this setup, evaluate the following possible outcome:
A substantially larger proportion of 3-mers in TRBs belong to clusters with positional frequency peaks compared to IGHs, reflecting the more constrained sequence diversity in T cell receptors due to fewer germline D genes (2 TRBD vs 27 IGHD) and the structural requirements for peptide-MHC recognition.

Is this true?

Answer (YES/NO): YES